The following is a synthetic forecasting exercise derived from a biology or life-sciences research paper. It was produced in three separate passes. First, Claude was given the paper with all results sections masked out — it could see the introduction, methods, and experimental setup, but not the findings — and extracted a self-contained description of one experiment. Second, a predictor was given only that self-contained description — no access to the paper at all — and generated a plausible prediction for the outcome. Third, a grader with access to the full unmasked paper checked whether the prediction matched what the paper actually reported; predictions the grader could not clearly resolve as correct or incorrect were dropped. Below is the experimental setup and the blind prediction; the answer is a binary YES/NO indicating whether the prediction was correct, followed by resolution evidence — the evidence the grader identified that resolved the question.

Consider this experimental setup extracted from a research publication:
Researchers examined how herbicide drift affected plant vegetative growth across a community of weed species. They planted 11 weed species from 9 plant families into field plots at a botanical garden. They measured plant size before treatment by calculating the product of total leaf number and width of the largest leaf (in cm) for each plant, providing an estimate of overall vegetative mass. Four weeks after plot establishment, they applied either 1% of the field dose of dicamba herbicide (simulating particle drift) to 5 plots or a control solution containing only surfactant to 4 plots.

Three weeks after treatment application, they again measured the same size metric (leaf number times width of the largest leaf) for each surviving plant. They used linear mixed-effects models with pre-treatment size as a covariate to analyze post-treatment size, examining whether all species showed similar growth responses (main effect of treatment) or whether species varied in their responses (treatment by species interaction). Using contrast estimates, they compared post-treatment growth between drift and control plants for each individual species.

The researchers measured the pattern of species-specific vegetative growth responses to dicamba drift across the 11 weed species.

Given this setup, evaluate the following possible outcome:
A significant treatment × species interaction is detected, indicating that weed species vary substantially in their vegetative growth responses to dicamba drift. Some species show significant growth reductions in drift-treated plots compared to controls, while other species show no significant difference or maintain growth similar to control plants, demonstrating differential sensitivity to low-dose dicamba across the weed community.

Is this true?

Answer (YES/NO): YES